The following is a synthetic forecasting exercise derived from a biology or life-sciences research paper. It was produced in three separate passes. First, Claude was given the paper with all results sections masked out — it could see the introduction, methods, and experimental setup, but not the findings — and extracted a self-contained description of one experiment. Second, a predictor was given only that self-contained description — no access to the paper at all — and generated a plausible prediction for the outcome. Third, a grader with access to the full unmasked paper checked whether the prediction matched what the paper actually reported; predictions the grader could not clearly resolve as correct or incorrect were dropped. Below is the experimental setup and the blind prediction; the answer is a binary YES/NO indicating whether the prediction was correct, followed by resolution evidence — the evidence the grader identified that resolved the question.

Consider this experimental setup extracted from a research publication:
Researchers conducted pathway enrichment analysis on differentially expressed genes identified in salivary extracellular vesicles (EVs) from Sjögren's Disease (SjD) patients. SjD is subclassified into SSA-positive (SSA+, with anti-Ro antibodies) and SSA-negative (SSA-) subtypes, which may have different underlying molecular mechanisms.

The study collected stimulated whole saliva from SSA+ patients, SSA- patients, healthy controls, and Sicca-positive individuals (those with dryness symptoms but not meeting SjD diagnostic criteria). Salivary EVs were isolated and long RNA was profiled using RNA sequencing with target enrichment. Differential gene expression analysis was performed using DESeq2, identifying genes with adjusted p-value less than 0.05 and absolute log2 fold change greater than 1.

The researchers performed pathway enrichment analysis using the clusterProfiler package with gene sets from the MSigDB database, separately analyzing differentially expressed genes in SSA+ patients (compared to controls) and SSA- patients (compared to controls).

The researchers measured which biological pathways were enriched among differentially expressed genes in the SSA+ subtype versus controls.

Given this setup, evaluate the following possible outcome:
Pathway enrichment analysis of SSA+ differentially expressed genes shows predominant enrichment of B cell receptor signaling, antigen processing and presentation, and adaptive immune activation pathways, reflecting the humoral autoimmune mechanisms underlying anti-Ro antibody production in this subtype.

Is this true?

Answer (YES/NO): NO